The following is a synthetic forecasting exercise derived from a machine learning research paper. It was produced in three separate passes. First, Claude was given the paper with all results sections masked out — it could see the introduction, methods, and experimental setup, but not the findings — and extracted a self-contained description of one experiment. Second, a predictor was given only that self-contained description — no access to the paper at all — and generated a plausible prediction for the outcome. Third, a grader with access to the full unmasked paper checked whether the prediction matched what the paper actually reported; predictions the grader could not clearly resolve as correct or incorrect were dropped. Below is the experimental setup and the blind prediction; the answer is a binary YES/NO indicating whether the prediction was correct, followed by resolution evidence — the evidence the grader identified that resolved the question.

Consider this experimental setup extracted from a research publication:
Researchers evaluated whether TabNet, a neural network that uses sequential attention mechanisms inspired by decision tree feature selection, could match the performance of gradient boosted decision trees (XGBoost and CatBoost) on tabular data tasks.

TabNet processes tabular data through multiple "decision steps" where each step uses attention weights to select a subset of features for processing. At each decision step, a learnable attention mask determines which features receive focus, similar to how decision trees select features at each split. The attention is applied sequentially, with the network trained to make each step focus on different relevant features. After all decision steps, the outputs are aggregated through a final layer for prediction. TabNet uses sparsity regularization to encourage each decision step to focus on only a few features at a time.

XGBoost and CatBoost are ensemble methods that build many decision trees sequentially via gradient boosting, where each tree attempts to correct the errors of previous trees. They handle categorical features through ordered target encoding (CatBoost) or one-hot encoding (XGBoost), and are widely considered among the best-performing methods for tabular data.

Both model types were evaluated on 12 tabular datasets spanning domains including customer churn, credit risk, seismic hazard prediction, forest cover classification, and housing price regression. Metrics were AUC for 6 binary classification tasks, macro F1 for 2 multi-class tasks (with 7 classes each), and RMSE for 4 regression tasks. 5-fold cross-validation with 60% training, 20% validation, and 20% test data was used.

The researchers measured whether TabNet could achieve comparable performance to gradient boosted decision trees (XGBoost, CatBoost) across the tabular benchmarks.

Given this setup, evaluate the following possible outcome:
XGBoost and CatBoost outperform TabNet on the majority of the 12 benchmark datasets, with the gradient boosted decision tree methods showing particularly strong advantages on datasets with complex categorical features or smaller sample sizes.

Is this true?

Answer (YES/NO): NO